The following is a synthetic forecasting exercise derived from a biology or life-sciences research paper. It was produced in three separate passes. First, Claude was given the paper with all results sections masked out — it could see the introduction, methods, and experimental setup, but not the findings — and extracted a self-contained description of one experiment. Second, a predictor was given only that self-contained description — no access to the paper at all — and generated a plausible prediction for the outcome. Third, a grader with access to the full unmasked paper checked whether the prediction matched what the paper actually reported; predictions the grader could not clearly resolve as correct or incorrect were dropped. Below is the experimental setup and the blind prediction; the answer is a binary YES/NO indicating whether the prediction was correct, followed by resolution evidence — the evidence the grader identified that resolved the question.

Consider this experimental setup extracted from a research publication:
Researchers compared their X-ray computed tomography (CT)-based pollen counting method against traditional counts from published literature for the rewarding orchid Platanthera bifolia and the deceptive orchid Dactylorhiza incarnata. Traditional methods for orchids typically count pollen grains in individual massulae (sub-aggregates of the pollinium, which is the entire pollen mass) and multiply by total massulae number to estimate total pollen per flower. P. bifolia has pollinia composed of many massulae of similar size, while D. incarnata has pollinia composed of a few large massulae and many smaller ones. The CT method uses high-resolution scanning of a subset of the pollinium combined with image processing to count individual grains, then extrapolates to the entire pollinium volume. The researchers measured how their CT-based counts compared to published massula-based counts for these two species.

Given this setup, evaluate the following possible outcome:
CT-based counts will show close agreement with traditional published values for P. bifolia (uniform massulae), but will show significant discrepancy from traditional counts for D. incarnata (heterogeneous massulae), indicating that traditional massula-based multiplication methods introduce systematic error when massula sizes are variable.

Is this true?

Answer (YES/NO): YES